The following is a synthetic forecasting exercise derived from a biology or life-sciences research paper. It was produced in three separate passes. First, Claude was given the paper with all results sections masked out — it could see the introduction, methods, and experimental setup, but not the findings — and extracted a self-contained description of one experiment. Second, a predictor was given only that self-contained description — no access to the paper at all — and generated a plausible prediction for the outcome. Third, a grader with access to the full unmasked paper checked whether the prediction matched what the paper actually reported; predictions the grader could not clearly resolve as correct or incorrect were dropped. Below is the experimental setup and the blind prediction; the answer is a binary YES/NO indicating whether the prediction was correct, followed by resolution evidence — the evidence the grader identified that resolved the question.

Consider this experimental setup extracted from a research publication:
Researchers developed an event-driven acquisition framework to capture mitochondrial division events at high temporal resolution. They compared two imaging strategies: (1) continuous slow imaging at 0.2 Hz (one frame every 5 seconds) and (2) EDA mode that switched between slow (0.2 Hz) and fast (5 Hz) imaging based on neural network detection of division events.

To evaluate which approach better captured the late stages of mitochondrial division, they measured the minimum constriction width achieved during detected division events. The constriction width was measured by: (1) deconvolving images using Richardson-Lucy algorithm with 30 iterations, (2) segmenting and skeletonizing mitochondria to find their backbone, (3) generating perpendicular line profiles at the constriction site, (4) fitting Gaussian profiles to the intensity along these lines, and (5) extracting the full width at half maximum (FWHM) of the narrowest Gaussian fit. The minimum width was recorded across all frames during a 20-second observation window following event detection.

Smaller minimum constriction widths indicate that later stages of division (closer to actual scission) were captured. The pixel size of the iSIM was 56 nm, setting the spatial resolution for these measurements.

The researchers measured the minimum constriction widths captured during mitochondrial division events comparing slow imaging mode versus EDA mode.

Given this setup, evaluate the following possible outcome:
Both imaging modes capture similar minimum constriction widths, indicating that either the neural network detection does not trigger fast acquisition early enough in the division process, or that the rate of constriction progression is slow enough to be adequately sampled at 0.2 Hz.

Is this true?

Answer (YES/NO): NO